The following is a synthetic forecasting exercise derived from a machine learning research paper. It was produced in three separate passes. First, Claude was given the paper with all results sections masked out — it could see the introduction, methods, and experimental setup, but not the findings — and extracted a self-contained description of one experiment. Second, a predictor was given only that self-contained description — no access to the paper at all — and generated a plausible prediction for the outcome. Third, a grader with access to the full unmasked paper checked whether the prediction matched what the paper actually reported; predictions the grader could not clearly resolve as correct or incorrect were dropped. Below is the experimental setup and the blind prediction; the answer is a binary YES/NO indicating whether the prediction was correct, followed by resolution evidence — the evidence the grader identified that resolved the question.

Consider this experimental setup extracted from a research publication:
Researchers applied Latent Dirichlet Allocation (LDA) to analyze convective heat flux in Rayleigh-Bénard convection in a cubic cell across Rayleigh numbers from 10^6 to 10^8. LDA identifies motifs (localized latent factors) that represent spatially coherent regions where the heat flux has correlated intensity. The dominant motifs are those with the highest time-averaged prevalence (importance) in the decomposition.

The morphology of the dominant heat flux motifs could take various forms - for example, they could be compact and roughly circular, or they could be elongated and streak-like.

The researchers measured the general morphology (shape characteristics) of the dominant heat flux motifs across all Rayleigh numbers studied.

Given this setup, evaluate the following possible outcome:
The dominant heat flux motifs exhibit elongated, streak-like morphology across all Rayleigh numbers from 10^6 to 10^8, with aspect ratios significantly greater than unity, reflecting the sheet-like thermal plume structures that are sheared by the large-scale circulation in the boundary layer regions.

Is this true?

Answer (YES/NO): YES